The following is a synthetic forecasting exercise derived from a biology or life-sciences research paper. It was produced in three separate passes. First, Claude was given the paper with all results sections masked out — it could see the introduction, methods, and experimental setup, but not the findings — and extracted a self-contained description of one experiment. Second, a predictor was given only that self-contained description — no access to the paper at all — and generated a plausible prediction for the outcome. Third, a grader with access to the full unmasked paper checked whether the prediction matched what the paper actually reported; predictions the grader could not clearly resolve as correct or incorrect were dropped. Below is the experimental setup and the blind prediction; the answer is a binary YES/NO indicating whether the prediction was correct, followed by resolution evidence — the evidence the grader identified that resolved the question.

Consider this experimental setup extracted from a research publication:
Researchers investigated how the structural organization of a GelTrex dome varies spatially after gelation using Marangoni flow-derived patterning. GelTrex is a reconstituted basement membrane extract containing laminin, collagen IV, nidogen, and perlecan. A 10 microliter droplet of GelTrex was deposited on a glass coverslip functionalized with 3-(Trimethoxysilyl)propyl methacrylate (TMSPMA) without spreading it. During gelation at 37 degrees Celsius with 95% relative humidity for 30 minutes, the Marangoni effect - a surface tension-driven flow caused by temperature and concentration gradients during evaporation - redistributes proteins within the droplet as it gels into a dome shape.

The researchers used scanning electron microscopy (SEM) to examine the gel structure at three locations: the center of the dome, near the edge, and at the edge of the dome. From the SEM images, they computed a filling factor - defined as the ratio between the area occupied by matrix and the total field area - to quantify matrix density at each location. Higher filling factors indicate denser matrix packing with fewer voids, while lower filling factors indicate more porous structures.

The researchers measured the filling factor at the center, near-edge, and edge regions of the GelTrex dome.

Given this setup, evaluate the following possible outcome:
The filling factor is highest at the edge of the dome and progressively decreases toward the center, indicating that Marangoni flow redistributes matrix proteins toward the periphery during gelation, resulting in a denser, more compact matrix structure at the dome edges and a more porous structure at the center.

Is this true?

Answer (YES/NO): YES